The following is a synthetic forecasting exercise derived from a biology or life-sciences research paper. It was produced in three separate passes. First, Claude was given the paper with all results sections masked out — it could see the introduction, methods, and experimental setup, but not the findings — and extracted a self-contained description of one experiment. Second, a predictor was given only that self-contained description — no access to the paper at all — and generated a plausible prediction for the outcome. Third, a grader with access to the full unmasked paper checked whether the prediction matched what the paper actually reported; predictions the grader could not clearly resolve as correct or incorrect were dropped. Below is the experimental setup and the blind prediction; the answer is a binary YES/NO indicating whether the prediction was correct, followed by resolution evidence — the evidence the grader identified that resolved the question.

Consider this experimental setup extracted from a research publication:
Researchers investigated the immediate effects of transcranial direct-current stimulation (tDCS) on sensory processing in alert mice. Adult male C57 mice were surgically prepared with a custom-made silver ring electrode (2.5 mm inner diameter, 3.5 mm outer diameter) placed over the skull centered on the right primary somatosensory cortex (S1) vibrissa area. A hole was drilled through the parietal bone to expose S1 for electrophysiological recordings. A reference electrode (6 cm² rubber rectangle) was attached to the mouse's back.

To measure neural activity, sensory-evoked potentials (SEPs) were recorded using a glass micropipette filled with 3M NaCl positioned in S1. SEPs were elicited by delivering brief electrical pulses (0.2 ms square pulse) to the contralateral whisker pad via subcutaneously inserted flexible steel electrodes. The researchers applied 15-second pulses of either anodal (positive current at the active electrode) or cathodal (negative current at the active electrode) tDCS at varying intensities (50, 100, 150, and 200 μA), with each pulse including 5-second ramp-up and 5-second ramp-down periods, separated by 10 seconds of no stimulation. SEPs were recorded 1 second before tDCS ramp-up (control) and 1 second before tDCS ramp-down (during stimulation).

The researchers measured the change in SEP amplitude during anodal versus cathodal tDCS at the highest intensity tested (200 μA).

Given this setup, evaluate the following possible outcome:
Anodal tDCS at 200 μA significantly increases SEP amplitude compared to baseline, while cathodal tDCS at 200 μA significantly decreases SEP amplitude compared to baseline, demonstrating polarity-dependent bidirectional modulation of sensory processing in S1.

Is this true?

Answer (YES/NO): YES